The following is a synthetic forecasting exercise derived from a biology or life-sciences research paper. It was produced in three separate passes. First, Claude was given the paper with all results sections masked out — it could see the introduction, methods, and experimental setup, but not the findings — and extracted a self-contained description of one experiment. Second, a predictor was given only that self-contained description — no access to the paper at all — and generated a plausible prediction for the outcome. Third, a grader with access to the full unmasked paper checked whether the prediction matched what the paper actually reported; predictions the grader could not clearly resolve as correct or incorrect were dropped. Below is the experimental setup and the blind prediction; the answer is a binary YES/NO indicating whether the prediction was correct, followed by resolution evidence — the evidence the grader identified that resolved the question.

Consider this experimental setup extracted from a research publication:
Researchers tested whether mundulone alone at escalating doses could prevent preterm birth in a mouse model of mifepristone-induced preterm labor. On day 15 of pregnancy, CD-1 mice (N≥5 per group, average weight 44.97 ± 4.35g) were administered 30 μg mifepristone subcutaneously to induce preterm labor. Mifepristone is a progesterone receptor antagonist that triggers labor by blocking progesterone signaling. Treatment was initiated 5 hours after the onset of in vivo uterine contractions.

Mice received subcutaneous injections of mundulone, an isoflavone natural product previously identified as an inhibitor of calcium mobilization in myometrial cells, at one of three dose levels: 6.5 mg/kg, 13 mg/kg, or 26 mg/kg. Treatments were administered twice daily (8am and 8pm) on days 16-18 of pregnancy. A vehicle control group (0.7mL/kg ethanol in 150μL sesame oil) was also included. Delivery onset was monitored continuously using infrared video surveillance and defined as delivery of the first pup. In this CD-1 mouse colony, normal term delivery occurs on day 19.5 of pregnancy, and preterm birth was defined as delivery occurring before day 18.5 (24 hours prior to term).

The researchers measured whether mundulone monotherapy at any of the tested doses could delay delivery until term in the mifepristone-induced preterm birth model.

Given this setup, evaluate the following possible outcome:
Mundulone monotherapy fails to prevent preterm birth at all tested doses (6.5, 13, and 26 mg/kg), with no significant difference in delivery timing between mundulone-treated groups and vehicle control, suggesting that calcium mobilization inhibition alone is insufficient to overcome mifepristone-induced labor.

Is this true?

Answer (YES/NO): NO